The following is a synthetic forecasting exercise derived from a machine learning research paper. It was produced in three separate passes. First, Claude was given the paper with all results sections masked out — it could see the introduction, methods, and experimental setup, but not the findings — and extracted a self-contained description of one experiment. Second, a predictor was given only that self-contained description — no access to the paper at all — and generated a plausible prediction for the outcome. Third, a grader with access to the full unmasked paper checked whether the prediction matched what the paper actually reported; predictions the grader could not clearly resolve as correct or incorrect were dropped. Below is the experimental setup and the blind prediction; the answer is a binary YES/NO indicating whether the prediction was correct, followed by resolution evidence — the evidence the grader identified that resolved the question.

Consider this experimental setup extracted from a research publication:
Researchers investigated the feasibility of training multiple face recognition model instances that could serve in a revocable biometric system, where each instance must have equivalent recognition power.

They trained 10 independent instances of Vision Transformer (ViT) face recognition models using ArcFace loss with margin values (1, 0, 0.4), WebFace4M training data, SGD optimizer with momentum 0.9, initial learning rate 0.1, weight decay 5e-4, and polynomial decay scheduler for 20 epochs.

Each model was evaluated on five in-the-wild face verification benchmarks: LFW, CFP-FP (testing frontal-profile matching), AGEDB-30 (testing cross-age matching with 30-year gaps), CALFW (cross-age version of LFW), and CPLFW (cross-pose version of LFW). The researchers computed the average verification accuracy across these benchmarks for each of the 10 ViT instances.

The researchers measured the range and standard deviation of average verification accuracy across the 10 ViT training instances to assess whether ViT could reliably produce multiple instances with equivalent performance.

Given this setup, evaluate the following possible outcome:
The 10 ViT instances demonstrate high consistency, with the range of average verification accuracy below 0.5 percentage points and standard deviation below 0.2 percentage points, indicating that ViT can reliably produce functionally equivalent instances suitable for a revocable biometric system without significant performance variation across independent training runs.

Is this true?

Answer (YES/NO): NO